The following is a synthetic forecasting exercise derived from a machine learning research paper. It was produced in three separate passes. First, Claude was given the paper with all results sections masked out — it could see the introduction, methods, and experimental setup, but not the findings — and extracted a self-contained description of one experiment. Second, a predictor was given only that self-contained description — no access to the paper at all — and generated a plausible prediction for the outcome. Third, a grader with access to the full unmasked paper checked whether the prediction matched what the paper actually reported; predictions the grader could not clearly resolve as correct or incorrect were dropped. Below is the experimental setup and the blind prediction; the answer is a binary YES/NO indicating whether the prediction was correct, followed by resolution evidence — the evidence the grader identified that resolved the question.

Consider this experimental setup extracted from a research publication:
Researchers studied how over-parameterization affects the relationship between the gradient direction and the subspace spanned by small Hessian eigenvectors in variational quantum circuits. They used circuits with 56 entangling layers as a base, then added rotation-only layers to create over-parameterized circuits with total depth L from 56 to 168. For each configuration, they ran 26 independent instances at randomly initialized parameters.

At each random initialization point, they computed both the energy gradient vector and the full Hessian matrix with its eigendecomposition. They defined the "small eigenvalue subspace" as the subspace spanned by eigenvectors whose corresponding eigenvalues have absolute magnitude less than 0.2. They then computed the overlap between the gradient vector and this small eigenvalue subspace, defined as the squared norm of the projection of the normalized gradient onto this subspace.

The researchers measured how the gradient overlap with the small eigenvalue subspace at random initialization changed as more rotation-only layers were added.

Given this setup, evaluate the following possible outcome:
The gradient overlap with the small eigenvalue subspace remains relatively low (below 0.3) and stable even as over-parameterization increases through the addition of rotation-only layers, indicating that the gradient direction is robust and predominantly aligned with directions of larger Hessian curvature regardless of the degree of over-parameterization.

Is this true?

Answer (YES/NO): NO